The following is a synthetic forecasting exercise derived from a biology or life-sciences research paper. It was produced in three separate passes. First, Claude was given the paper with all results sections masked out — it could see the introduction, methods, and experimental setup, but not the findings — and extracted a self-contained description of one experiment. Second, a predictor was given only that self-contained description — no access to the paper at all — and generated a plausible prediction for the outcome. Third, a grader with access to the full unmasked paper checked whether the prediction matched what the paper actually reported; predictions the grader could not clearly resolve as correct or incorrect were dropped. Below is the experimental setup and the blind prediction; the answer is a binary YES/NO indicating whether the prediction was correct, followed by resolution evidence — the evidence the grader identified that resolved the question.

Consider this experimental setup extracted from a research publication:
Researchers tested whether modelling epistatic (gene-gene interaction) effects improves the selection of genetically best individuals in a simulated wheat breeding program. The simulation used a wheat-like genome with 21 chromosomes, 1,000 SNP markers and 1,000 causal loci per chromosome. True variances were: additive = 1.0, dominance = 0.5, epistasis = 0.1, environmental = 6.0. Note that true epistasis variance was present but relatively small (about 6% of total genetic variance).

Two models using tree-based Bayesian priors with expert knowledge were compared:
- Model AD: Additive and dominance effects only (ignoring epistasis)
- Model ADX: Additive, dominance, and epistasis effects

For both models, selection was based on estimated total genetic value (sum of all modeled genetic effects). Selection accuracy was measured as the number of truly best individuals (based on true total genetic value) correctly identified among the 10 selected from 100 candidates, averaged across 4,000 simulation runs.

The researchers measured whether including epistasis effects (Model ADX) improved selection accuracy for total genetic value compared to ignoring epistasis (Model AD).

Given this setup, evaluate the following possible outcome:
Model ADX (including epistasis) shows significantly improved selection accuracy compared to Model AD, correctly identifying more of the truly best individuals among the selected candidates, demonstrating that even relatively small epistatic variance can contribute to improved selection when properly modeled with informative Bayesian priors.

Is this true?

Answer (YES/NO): NO